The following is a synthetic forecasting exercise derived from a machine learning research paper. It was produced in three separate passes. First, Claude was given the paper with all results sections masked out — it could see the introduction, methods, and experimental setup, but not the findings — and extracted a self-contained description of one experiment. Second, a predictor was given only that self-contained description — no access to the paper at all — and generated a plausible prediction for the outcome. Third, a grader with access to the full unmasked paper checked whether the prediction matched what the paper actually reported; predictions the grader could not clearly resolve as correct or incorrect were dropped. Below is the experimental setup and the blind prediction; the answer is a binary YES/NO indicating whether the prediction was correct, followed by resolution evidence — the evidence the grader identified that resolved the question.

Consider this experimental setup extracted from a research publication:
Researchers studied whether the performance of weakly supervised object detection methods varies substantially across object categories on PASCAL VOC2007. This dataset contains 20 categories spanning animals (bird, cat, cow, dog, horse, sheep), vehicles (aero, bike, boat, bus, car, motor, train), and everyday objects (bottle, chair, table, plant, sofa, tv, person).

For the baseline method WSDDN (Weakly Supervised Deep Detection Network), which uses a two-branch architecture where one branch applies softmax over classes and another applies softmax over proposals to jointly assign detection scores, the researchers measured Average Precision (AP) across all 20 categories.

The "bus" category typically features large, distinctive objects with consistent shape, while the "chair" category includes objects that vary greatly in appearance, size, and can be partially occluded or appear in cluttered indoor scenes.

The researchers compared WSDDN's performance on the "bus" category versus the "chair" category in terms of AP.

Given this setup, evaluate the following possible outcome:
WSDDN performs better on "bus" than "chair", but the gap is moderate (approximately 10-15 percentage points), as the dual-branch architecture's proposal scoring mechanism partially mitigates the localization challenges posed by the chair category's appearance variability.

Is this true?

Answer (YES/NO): NO